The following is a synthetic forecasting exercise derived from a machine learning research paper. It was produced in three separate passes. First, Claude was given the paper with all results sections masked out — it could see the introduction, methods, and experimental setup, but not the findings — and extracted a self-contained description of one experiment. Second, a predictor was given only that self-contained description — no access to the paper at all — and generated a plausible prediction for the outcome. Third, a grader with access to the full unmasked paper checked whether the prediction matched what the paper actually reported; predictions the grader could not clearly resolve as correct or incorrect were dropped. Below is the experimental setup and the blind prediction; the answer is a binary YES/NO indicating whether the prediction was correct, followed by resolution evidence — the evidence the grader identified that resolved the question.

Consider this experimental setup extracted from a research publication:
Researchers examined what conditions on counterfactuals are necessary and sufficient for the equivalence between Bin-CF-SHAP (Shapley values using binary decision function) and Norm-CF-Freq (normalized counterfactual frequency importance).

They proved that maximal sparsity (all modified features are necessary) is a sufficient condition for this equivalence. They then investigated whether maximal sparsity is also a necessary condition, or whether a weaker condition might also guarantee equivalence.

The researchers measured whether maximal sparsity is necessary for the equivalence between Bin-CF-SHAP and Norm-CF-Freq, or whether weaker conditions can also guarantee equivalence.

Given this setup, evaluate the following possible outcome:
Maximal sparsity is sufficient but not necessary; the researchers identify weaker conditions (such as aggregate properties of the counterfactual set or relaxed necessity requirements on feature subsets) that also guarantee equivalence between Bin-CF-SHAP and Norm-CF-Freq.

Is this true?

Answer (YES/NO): YES